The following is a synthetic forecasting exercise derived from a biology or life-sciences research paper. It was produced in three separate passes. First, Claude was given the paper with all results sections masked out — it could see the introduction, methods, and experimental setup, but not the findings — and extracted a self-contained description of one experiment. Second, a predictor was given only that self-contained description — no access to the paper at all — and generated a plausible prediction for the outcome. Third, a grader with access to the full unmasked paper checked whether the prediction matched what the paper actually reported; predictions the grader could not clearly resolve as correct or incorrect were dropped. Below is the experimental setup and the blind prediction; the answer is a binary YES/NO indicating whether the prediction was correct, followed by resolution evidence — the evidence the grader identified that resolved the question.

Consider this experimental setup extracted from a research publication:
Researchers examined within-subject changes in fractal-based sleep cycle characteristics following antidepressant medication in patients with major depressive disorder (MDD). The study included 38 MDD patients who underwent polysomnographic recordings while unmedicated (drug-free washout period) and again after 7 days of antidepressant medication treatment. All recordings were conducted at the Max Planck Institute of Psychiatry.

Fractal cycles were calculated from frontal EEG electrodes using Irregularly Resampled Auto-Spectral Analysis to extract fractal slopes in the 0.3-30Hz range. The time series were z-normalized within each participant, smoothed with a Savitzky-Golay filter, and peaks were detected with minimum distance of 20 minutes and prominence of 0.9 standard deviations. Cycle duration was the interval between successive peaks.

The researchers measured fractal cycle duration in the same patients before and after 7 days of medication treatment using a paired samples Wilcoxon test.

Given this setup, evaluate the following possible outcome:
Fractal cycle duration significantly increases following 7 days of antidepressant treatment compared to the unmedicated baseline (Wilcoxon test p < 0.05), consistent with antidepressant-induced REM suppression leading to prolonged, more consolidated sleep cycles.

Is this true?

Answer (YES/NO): YES